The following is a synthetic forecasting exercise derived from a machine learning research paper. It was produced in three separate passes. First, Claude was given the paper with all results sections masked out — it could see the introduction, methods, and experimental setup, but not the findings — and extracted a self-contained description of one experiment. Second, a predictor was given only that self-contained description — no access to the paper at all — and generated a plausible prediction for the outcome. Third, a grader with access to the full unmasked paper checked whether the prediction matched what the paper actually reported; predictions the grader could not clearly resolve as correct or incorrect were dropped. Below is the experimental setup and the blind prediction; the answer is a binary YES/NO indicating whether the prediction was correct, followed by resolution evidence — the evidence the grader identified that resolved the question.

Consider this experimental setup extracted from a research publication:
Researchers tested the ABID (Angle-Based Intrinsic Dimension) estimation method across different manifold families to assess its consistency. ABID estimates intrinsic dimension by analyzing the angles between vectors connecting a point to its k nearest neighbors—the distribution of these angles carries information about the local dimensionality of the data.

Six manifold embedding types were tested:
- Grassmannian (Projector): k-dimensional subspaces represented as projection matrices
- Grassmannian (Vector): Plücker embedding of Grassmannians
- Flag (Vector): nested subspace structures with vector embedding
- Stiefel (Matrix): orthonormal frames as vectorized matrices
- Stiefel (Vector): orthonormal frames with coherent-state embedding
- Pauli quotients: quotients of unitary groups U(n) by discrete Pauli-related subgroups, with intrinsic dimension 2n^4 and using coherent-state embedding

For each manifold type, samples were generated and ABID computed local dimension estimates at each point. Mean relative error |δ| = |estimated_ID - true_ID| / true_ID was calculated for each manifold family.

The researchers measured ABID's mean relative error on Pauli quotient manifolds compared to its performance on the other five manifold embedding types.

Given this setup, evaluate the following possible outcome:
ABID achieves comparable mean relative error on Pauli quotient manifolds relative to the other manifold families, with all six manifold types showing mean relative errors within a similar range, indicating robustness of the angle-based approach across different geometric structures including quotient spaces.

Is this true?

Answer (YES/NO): NO